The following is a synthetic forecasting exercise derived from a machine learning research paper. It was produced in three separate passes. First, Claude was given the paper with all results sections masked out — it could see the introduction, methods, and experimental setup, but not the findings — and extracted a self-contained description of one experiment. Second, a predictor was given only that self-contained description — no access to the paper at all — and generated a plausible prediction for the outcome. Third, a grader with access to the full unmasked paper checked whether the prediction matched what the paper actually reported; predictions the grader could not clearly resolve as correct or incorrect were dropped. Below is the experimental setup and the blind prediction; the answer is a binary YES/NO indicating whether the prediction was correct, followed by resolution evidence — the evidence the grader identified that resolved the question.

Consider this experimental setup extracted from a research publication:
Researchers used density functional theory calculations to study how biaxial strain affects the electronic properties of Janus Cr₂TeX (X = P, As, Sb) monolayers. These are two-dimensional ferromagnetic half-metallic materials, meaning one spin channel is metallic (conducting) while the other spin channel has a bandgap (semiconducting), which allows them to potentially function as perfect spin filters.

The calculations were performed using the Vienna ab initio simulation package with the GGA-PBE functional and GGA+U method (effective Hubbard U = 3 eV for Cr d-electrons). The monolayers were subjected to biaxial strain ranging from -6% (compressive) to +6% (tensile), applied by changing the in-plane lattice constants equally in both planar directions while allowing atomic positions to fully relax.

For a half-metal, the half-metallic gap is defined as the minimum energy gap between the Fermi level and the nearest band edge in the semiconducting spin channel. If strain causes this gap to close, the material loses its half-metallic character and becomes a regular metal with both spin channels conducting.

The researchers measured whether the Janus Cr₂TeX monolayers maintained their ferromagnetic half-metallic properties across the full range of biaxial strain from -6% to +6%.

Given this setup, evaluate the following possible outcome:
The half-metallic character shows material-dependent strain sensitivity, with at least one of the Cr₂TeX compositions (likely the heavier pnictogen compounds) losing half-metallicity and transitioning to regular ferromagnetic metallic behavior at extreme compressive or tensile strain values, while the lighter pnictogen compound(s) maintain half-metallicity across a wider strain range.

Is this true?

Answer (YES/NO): NO